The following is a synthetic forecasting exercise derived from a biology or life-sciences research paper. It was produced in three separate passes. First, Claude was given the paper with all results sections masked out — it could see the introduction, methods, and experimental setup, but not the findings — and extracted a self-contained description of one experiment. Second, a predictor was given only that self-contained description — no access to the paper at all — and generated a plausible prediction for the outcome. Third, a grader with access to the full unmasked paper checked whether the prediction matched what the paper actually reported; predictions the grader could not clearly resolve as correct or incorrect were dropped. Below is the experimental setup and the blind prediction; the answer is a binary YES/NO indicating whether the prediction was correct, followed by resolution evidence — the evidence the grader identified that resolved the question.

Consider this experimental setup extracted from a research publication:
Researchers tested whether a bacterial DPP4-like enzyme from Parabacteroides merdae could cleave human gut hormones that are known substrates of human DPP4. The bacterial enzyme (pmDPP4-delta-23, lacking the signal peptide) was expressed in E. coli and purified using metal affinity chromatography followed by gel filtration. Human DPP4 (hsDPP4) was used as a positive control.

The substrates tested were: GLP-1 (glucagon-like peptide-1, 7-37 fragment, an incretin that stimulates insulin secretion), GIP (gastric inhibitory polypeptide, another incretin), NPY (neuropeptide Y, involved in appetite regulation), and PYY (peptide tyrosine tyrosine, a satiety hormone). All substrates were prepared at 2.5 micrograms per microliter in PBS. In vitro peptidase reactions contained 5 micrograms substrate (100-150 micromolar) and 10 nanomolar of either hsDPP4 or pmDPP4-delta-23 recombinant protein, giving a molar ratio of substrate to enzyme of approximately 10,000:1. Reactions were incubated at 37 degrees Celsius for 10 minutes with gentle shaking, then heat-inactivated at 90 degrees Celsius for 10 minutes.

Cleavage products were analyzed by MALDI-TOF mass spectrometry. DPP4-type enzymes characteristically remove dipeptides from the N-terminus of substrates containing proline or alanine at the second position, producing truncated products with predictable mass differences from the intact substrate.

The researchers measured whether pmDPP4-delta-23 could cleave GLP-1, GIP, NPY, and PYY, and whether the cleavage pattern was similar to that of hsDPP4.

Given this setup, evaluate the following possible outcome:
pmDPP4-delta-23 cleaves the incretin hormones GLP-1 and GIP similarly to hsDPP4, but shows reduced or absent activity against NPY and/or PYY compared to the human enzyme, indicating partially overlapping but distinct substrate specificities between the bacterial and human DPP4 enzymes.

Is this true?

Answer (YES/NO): NO